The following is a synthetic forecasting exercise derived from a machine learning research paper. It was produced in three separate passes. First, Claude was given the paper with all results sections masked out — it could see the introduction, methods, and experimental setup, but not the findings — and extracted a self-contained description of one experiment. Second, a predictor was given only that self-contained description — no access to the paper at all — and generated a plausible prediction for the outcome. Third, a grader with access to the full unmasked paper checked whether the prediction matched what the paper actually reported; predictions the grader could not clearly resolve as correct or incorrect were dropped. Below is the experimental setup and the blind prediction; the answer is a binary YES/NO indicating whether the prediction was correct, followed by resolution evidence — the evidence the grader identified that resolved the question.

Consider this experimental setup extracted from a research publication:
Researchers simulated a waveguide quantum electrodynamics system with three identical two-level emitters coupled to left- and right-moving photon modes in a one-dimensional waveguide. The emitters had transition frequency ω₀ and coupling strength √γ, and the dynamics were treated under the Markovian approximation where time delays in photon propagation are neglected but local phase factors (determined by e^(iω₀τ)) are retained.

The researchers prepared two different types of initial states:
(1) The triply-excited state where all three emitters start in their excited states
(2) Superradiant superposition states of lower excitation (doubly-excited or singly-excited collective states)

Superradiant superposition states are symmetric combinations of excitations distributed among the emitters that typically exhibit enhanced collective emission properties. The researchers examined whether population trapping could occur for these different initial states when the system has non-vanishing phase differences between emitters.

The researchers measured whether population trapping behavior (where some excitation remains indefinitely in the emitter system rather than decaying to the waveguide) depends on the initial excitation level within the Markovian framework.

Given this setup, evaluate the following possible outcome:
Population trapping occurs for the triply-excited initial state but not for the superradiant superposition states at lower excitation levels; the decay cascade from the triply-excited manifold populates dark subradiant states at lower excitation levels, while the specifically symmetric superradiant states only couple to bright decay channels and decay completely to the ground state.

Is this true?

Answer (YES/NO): NO